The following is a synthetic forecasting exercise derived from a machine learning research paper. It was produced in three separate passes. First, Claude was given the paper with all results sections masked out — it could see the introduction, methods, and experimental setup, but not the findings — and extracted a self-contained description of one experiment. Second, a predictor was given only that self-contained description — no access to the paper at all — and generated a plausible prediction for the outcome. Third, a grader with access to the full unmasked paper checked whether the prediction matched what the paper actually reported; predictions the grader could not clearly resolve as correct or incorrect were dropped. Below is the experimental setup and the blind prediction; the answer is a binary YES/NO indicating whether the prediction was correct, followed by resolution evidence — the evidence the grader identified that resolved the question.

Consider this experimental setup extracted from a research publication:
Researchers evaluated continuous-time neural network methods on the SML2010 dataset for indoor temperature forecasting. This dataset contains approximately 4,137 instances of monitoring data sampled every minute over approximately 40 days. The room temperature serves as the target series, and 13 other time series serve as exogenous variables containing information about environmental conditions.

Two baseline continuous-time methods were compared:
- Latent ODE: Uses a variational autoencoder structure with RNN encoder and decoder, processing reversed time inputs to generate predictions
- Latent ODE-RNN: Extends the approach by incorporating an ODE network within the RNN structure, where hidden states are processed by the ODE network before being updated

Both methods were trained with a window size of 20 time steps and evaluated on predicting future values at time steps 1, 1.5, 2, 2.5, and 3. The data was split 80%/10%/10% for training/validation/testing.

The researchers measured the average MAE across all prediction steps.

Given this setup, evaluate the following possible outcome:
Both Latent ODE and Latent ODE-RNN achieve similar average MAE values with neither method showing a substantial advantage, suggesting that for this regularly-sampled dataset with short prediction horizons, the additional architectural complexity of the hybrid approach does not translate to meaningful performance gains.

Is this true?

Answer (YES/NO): NO